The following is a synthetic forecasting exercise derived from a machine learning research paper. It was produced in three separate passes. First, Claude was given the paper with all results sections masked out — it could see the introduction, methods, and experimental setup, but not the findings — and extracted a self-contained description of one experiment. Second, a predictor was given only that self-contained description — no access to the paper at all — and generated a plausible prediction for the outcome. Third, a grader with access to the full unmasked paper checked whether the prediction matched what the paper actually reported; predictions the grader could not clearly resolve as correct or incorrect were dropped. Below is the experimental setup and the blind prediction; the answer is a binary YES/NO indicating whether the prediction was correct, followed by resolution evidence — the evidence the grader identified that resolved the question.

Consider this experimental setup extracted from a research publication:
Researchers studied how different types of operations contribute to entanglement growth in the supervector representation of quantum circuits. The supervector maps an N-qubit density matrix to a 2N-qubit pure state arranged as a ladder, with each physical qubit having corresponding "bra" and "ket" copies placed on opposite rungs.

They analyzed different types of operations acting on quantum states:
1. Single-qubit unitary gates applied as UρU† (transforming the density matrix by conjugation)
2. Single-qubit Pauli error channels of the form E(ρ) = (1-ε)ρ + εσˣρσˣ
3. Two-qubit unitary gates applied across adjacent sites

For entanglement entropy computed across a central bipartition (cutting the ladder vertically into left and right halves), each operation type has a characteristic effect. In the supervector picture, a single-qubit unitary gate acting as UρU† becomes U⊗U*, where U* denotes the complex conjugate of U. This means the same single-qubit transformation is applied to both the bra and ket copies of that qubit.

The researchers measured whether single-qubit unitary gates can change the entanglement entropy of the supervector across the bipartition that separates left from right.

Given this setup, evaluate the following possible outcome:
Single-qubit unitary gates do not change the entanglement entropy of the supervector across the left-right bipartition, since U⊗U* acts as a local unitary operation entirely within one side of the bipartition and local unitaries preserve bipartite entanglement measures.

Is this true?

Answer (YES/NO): YES